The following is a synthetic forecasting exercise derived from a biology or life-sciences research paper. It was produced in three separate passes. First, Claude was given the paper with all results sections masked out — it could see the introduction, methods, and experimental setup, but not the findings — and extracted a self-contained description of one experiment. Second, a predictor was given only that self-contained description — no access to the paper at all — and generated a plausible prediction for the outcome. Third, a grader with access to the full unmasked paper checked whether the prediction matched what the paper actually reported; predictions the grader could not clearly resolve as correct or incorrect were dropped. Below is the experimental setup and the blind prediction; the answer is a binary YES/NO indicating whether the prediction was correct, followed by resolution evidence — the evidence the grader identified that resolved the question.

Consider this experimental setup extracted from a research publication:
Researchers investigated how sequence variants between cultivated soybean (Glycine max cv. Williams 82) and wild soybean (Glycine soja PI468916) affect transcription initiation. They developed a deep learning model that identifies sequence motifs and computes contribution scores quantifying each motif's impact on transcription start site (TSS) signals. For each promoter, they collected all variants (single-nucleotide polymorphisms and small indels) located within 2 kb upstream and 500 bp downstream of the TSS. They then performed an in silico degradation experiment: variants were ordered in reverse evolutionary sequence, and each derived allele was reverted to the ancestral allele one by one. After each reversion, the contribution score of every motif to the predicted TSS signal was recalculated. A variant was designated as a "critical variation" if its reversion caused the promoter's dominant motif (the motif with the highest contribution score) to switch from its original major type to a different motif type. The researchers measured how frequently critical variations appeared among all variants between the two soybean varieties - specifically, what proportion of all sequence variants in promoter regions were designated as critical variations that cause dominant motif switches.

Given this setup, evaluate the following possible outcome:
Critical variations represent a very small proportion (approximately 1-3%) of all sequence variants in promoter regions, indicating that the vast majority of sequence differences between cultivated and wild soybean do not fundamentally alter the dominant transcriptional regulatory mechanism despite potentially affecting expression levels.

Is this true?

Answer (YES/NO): NO